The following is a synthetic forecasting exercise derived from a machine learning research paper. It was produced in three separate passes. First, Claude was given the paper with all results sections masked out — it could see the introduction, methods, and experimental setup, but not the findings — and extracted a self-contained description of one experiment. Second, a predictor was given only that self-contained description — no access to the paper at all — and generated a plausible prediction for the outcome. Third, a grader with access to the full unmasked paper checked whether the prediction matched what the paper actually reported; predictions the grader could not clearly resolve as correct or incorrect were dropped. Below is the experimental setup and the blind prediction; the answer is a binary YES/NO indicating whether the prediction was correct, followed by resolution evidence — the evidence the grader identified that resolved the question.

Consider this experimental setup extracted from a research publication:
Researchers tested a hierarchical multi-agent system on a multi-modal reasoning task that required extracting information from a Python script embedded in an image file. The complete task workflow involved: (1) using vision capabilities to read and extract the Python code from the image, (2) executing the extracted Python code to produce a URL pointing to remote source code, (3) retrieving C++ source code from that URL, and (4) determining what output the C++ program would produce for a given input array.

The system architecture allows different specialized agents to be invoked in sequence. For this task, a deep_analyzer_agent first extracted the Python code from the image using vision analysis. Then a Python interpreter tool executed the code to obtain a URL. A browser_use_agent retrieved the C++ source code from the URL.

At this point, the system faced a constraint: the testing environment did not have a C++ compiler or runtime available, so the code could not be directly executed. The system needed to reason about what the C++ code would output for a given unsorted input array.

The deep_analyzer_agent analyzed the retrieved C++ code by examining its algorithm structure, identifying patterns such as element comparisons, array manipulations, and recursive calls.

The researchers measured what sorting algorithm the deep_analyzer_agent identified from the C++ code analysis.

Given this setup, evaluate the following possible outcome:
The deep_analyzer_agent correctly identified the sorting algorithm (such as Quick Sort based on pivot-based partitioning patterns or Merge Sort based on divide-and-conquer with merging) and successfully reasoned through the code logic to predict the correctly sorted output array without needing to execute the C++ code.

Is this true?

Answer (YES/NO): YES